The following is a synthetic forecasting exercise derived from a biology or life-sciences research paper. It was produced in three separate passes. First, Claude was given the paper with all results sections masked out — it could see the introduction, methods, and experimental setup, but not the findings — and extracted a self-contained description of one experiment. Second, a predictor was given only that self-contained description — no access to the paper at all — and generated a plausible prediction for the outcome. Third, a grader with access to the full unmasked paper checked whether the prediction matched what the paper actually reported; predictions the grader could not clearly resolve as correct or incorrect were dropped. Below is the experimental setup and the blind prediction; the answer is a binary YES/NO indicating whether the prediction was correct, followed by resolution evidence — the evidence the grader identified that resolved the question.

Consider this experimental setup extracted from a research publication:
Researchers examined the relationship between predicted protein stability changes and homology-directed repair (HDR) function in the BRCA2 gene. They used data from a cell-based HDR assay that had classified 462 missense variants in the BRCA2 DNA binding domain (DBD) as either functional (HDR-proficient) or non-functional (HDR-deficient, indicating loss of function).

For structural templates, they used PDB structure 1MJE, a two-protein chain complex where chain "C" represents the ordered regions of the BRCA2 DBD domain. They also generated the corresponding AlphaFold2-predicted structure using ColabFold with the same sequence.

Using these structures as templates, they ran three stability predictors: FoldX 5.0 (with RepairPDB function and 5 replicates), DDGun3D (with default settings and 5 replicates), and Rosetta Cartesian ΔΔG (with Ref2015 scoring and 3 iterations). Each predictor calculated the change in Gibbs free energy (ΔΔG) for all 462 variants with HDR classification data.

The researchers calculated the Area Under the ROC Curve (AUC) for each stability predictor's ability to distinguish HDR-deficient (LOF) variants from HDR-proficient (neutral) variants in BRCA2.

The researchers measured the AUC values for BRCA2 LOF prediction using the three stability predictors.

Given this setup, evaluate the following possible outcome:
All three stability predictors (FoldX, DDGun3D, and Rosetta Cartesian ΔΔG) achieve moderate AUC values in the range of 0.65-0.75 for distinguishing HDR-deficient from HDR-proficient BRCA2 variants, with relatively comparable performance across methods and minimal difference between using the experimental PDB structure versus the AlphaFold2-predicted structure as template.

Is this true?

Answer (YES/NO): NO